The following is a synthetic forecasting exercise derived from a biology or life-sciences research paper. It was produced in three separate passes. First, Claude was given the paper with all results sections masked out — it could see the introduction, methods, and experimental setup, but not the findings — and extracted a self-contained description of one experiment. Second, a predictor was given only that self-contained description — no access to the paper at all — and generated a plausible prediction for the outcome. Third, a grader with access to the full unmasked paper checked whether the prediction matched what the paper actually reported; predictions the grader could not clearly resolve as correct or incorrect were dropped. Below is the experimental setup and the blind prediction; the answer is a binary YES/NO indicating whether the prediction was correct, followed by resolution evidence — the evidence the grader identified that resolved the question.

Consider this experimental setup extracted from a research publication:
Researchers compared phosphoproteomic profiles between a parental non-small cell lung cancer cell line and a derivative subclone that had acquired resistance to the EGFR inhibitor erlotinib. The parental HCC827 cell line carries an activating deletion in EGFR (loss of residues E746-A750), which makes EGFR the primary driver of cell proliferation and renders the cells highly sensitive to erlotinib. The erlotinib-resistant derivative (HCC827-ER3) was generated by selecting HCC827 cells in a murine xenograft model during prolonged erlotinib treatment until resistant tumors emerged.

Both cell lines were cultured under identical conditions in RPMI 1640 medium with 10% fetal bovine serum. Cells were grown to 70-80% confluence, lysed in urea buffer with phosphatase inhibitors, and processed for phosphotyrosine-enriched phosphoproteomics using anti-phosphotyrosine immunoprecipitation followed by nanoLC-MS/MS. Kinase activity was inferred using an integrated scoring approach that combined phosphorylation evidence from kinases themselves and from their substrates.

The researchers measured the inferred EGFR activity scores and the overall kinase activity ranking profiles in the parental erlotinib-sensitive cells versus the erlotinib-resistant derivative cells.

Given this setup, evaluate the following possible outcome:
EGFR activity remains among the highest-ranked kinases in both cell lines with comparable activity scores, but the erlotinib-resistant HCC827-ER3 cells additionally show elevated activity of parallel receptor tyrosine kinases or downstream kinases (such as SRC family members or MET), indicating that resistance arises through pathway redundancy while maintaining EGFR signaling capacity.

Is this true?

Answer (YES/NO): NO